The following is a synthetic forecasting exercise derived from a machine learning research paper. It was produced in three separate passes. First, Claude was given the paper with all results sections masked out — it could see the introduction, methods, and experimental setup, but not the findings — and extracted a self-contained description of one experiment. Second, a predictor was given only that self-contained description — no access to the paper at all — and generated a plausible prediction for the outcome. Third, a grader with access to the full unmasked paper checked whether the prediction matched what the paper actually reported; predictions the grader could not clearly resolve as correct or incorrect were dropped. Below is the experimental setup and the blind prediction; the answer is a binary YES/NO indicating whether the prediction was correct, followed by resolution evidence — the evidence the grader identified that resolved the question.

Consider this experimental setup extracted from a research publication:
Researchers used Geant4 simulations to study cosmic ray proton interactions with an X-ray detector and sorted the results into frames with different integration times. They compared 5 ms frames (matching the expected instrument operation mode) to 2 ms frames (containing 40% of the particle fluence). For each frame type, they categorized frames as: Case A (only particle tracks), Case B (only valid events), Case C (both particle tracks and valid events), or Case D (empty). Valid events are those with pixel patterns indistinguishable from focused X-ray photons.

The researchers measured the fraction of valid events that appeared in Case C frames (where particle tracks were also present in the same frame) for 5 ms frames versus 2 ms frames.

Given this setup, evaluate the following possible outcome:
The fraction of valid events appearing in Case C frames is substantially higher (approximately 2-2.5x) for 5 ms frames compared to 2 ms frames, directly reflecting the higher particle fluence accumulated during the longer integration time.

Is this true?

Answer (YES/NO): NO